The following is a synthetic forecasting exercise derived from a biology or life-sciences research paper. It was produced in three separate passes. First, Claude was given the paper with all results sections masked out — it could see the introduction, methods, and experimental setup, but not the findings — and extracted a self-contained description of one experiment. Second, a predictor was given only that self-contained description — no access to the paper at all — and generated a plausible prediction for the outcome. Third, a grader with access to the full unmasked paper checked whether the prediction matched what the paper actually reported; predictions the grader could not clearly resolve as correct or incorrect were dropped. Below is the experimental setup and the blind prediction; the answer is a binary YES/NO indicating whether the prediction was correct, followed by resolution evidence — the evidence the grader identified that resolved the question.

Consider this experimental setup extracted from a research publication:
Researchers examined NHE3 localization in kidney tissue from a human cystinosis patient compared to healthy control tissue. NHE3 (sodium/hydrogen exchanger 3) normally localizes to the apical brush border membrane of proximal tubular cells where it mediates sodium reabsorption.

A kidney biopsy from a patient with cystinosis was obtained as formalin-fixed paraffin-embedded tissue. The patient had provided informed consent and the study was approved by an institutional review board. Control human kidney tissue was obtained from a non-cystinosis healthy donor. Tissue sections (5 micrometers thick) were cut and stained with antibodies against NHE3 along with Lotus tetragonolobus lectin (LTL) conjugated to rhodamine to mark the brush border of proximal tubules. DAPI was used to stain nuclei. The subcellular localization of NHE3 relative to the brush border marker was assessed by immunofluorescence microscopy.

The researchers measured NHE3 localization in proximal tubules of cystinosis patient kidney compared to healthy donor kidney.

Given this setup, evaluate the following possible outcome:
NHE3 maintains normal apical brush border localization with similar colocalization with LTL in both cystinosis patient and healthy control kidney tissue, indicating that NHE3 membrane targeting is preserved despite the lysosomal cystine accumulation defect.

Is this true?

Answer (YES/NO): NO